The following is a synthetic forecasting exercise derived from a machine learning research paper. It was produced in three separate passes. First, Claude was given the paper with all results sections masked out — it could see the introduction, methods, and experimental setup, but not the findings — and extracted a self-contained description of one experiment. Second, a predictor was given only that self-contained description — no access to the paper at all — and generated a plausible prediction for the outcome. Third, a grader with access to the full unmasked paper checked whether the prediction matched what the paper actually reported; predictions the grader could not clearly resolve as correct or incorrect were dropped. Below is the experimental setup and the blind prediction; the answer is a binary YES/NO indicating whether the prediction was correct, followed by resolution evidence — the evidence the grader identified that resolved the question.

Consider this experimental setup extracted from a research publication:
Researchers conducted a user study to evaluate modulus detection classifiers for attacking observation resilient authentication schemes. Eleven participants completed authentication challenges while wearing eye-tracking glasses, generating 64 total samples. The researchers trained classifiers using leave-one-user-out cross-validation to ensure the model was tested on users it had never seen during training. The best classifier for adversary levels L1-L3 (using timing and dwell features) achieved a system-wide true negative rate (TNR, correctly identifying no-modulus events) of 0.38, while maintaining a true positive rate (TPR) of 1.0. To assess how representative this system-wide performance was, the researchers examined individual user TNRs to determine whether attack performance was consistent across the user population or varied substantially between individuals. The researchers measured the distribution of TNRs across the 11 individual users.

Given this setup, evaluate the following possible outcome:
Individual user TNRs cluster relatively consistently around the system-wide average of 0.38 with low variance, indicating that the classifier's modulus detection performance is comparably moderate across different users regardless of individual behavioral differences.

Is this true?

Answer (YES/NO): NO